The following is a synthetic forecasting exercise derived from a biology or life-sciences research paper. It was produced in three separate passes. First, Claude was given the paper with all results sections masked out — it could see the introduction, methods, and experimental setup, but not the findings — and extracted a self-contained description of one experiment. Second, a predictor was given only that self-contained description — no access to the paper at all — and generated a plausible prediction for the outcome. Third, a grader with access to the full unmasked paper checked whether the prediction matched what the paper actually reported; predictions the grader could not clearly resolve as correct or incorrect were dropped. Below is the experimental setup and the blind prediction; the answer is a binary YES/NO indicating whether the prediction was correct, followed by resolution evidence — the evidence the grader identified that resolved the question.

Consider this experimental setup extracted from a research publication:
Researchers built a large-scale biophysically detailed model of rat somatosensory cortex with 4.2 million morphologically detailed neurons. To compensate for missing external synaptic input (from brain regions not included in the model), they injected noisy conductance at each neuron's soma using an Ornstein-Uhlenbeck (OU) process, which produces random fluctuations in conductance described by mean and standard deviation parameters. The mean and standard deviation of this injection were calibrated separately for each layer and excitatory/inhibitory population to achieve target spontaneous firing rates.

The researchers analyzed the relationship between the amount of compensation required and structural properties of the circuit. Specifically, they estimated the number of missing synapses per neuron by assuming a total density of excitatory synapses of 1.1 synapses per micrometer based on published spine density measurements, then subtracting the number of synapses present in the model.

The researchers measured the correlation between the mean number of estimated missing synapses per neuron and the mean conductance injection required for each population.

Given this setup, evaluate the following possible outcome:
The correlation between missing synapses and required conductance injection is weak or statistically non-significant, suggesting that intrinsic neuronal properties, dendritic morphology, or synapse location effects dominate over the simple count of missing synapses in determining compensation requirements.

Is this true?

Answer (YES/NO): NO